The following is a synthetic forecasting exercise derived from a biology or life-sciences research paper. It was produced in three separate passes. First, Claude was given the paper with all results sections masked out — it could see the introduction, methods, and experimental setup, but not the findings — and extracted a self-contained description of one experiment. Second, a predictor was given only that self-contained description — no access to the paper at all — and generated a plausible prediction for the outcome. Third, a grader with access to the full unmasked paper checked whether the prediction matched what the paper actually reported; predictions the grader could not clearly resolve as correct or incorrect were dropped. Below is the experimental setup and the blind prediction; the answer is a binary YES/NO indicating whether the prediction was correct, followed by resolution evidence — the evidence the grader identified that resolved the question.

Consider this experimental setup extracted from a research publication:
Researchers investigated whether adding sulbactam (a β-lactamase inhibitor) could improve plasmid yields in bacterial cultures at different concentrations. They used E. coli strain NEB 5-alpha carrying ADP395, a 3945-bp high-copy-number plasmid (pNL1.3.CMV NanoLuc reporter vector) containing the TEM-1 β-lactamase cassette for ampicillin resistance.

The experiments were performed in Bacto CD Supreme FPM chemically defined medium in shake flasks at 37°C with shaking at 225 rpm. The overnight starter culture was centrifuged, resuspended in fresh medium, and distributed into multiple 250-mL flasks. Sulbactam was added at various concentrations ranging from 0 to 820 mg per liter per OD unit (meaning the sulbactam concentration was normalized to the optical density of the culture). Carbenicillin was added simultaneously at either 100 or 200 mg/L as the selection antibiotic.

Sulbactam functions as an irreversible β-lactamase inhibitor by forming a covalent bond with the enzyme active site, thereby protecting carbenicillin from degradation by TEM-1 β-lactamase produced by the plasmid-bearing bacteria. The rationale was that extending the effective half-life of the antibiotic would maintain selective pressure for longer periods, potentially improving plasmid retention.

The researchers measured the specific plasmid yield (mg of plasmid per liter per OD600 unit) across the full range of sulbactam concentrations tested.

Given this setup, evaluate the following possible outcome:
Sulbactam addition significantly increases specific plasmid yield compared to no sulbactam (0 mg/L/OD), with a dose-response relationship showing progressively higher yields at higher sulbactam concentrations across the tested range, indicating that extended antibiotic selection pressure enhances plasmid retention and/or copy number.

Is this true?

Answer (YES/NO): NO